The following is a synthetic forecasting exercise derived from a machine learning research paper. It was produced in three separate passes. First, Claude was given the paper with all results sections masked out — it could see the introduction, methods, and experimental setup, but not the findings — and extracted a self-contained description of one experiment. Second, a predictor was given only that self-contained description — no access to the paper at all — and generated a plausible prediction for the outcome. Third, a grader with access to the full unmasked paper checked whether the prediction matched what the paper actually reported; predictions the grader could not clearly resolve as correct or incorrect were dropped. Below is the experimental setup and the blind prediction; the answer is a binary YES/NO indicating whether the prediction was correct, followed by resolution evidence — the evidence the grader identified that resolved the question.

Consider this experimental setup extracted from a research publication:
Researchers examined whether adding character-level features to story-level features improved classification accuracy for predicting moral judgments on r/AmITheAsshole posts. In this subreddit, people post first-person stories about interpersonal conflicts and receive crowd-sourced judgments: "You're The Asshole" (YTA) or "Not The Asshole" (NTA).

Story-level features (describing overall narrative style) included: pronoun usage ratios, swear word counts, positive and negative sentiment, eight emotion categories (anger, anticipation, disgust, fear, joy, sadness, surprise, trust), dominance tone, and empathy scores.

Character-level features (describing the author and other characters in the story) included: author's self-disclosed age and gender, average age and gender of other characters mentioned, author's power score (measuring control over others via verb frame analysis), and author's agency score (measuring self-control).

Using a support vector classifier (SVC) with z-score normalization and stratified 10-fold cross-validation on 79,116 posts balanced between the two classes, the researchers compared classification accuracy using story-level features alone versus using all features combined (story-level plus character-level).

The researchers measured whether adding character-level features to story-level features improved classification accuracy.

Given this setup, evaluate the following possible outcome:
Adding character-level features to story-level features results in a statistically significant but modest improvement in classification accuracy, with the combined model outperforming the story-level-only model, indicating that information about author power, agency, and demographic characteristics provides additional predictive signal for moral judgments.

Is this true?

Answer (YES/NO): NO